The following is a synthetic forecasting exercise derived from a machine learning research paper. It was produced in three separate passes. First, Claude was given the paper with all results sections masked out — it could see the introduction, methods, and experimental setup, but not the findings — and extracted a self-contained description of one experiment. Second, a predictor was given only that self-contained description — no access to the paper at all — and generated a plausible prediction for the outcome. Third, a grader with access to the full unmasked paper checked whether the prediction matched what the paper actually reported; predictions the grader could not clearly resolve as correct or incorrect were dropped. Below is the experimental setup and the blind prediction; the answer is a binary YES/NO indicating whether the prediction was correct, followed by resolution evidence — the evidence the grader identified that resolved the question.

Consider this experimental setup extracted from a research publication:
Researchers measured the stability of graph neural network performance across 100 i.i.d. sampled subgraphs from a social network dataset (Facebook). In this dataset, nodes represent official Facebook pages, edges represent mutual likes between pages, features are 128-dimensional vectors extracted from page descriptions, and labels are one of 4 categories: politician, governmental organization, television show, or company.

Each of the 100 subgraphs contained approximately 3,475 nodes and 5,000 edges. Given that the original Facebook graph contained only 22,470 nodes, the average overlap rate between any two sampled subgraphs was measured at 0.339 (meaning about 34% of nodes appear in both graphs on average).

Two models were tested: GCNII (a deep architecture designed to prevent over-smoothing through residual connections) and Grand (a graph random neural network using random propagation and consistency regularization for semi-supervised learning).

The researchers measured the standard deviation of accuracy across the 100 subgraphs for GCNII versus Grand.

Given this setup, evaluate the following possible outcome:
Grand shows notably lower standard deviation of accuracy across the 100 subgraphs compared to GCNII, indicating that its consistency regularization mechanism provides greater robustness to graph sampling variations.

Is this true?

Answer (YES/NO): NO